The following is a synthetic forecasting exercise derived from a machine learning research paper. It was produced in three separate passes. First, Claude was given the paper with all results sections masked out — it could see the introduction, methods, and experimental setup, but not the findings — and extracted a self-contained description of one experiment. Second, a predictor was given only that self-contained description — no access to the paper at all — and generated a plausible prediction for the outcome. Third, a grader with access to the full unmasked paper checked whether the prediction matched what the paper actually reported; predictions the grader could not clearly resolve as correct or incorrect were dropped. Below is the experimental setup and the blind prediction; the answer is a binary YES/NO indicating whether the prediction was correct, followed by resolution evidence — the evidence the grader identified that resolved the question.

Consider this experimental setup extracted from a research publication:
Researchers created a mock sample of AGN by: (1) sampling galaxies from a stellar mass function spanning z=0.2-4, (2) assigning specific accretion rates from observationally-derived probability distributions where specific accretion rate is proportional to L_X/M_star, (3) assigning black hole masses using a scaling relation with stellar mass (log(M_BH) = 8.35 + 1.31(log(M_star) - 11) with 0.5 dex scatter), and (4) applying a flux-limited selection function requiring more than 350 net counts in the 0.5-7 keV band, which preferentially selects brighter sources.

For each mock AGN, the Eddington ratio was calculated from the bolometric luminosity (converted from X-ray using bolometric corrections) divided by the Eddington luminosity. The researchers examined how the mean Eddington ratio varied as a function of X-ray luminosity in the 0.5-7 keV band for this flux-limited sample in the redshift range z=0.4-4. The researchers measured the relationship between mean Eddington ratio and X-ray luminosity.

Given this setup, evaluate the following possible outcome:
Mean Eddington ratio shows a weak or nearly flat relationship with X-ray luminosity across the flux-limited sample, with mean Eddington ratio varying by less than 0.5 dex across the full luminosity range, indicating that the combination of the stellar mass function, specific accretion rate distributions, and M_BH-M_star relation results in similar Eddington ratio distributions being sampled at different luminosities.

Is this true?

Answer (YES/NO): NO